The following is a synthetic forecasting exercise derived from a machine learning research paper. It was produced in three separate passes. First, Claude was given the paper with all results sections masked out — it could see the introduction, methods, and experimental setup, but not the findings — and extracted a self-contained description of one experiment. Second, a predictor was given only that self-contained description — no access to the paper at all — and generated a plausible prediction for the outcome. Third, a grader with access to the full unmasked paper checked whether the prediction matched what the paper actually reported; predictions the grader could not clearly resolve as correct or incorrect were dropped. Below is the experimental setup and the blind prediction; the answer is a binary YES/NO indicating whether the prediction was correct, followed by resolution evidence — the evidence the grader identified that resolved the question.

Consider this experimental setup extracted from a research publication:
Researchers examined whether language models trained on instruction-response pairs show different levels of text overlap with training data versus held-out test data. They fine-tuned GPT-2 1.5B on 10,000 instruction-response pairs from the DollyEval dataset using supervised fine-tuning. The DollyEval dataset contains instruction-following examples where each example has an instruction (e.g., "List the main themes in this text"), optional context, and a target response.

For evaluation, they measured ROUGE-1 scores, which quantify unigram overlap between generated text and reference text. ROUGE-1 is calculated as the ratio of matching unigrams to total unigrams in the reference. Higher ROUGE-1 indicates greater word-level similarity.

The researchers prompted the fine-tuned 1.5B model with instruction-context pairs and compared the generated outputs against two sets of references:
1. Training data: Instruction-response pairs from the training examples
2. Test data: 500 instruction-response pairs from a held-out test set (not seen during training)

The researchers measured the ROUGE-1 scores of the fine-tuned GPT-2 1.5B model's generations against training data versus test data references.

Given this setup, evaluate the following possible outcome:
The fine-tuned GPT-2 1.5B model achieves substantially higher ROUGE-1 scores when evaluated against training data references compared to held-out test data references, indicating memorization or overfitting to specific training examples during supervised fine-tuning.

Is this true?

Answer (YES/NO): YES